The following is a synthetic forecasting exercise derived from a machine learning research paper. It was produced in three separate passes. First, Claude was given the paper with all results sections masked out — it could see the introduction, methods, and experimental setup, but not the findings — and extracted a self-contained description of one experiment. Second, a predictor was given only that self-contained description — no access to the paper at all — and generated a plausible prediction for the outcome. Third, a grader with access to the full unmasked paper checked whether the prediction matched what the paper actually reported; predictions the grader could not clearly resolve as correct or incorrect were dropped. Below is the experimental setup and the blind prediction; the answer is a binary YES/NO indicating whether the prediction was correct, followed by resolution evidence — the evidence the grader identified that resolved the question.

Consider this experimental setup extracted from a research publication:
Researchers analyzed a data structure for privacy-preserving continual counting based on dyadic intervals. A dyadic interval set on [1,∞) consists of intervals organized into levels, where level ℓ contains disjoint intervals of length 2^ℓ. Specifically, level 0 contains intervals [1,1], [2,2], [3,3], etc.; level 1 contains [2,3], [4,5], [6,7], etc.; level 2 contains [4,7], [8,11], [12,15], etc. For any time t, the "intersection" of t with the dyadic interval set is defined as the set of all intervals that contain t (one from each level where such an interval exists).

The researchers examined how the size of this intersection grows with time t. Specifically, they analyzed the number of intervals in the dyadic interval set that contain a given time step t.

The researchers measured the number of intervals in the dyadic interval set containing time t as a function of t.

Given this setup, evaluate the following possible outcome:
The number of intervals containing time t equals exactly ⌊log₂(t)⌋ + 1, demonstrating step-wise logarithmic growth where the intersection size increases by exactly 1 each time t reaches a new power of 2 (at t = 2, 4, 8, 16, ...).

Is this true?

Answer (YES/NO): YES